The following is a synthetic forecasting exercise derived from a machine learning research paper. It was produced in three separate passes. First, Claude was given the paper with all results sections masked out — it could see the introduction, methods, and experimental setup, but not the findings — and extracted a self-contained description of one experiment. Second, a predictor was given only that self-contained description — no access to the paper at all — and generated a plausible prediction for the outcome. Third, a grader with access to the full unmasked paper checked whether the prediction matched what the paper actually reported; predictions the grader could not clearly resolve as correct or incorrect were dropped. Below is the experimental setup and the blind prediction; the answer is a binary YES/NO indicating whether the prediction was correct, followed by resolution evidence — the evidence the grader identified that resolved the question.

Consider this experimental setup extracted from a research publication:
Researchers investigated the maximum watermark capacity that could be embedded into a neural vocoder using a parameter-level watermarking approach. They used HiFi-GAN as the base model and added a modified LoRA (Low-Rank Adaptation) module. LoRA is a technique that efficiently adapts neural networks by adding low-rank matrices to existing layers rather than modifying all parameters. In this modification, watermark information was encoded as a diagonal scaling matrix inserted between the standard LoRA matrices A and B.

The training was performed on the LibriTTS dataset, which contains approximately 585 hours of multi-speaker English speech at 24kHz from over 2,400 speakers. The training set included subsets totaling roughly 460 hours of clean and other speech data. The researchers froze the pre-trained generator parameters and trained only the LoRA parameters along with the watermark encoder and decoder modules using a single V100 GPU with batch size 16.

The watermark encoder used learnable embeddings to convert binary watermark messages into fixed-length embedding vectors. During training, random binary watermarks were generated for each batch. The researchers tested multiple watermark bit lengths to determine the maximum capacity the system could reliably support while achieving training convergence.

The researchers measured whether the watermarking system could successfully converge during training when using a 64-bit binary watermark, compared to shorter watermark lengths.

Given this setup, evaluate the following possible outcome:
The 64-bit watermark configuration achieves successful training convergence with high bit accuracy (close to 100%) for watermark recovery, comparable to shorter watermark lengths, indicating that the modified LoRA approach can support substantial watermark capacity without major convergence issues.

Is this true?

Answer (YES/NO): NO